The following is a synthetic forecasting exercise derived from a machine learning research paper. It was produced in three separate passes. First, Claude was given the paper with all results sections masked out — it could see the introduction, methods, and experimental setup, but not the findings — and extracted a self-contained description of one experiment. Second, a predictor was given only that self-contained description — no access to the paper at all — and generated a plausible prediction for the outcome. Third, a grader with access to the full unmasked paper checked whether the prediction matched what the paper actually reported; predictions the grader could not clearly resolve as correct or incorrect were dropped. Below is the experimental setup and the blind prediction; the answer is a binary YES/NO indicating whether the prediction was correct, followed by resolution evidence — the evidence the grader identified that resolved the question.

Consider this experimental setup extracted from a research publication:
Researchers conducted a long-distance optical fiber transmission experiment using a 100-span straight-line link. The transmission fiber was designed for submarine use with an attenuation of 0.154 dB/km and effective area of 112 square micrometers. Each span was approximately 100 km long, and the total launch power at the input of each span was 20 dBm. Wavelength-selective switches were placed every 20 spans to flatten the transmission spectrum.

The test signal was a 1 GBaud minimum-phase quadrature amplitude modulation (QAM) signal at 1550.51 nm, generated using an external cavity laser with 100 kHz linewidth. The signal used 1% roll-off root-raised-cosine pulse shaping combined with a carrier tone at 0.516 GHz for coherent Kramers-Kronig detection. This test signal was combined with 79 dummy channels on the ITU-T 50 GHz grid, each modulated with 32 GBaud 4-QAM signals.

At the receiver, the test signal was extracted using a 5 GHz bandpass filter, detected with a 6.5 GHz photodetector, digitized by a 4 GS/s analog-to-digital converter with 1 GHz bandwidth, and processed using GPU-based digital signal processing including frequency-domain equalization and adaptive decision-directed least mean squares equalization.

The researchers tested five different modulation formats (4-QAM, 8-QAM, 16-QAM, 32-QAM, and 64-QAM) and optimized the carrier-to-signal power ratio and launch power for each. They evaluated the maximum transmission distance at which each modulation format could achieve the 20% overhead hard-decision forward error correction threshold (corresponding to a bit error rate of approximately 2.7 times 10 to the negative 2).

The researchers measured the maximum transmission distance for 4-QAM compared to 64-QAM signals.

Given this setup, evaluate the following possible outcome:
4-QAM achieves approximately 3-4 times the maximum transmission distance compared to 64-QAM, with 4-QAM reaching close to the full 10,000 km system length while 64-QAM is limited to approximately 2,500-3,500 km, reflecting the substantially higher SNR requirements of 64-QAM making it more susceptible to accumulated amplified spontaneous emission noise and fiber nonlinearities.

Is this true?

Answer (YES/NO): NO